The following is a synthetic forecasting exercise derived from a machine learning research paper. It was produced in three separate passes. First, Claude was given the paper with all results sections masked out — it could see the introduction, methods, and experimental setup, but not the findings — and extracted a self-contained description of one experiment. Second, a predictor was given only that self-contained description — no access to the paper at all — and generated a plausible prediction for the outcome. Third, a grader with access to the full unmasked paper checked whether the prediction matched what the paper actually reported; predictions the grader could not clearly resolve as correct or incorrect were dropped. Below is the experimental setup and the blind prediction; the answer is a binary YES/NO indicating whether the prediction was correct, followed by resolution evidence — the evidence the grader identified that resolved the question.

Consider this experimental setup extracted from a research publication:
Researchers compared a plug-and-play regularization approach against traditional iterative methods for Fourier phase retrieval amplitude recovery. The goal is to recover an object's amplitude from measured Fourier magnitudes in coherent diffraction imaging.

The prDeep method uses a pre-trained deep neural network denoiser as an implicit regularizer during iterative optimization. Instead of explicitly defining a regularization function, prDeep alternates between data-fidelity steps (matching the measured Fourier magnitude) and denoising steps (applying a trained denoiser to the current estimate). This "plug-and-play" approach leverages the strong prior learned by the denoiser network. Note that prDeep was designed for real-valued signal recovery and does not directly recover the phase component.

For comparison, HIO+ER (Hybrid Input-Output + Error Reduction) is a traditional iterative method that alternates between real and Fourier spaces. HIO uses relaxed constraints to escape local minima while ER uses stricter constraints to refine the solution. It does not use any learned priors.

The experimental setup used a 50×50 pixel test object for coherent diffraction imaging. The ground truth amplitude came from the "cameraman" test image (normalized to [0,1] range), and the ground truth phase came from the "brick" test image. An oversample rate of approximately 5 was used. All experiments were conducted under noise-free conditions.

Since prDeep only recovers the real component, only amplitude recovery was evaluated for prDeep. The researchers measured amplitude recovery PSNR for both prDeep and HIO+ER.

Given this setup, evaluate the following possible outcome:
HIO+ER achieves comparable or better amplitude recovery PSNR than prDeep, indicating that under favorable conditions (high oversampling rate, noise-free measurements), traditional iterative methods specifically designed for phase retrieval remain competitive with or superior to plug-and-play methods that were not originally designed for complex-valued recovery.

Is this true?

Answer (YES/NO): YES